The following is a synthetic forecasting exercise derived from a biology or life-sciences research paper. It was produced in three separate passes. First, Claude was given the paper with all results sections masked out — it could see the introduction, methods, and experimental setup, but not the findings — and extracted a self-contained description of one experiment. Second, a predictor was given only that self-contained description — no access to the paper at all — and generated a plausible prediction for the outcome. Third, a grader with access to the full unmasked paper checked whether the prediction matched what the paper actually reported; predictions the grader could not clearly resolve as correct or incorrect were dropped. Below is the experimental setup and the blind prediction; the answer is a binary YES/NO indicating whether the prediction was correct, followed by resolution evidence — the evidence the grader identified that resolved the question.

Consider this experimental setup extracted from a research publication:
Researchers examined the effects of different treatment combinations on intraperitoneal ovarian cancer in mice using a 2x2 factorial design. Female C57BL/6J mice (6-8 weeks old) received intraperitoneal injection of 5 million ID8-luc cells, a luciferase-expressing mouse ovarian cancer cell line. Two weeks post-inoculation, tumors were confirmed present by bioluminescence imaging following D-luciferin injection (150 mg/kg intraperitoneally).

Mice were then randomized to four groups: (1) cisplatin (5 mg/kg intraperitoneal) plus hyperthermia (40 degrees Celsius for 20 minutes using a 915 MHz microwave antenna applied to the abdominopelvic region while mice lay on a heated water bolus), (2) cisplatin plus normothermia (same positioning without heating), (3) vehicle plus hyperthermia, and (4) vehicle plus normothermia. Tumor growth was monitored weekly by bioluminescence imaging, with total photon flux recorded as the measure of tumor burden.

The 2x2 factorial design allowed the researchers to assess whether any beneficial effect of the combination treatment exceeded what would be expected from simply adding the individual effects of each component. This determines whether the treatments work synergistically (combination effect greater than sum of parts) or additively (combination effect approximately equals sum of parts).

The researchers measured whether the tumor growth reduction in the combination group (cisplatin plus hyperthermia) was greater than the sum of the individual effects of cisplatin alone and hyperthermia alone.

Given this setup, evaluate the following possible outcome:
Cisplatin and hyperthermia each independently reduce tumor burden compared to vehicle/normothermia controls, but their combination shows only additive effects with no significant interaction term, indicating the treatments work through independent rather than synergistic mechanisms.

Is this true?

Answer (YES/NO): NO